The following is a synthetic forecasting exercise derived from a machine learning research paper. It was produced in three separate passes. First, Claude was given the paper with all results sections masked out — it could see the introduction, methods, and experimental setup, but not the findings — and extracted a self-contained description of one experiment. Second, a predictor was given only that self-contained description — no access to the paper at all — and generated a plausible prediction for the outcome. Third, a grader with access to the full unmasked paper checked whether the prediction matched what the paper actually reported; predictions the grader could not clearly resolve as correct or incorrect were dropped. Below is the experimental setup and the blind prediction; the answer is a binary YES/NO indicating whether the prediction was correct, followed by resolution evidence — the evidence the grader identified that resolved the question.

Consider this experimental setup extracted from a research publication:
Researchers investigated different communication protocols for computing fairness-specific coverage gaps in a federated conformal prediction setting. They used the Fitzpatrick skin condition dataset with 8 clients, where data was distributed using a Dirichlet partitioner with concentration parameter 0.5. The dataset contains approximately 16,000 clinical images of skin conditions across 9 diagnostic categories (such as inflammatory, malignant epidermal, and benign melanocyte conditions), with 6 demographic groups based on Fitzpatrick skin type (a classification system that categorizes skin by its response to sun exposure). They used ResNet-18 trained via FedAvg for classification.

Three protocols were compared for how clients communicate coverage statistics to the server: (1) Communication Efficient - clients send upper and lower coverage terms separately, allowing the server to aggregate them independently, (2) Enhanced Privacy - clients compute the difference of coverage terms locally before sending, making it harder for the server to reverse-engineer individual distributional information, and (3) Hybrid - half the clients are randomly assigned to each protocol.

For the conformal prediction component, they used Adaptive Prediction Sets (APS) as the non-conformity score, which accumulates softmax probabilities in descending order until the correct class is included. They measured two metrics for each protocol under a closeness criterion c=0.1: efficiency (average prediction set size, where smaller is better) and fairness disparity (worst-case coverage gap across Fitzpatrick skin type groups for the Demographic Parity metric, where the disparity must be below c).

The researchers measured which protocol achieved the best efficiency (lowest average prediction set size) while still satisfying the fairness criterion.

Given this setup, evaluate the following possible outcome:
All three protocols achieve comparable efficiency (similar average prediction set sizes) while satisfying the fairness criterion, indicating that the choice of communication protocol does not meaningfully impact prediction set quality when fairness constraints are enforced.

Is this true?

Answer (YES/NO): NO